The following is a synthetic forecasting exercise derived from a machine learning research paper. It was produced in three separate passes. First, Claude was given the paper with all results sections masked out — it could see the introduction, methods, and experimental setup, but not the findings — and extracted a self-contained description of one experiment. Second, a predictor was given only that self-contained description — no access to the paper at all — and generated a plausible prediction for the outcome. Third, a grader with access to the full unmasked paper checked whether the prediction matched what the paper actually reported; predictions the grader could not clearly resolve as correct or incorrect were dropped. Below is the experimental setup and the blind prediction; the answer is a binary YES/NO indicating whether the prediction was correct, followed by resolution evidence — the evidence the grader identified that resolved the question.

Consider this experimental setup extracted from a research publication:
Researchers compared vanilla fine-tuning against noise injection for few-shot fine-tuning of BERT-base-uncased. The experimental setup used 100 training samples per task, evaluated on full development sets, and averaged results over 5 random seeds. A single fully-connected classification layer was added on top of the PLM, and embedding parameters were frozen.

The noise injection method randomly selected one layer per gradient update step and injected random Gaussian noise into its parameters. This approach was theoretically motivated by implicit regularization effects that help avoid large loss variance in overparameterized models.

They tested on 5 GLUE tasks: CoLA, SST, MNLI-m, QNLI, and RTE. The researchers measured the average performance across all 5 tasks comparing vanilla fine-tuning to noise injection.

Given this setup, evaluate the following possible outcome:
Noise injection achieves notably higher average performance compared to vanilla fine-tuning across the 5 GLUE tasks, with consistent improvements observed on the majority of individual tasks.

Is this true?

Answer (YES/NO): NO